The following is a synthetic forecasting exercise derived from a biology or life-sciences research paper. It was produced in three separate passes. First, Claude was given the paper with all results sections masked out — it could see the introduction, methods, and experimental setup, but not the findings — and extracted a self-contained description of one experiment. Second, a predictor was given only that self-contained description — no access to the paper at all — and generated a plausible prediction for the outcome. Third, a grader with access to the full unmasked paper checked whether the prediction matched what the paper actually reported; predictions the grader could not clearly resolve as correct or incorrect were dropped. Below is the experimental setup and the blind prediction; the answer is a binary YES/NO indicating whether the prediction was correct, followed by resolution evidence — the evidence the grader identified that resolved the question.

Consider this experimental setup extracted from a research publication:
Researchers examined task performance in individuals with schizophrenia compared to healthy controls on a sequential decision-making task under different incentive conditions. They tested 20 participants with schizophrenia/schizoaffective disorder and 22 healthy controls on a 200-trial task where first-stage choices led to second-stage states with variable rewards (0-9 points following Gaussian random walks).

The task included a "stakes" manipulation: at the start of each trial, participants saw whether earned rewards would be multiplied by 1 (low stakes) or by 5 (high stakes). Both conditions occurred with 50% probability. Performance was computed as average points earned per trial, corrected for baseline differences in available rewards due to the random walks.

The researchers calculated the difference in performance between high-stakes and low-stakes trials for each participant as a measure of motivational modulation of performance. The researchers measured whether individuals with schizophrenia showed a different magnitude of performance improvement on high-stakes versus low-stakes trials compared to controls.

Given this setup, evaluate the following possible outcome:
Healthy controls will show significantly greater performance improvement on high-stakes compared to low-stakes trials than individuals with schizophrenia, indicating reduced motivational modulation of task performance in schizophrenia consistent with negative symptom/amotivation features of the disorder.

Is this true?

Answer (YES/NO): YES